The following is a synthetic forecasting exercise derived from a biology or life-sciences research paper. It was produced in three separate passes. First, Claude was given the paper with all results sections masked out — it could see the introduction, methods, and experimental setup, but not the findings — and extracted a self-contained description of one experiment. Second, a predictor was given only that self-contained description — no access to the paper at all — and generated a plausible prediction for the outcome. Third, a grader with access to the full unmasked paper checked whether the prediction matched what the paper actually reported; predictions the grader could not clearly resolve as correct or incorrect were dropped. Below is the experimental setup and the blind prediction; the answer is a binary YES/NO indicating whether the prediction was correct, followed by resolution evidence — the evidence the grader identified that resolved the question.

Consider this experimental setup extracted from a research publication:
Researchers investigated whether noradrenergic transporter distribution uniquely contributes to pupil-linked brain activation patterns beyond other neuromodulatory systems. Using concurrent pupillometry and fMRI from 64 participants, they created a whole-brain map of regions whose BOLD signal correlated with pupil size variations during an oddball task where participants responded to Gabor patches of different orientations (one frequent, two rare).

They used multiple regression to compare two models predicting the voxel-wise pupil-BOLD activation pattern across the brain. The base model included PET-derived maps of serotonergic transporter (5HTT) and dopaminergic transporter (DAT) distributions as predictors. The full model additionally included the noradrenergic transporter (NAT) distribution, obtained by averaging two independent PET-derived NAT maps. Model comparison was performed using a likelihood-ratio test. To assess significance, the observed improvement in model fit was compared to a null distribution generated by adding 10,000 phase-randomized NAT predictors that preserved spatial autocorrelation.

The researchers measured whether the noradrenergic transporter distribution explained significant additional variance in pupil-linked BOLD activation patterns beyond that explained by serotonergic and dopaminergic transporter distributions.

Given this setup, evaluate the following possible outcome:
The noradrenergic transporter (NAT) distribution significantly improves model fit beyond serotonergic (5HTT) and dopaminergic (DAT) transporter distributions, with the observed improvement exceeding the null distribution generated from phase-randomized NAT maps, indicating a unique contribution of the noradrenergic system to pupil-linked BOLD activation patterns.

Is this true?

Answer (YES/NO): YES